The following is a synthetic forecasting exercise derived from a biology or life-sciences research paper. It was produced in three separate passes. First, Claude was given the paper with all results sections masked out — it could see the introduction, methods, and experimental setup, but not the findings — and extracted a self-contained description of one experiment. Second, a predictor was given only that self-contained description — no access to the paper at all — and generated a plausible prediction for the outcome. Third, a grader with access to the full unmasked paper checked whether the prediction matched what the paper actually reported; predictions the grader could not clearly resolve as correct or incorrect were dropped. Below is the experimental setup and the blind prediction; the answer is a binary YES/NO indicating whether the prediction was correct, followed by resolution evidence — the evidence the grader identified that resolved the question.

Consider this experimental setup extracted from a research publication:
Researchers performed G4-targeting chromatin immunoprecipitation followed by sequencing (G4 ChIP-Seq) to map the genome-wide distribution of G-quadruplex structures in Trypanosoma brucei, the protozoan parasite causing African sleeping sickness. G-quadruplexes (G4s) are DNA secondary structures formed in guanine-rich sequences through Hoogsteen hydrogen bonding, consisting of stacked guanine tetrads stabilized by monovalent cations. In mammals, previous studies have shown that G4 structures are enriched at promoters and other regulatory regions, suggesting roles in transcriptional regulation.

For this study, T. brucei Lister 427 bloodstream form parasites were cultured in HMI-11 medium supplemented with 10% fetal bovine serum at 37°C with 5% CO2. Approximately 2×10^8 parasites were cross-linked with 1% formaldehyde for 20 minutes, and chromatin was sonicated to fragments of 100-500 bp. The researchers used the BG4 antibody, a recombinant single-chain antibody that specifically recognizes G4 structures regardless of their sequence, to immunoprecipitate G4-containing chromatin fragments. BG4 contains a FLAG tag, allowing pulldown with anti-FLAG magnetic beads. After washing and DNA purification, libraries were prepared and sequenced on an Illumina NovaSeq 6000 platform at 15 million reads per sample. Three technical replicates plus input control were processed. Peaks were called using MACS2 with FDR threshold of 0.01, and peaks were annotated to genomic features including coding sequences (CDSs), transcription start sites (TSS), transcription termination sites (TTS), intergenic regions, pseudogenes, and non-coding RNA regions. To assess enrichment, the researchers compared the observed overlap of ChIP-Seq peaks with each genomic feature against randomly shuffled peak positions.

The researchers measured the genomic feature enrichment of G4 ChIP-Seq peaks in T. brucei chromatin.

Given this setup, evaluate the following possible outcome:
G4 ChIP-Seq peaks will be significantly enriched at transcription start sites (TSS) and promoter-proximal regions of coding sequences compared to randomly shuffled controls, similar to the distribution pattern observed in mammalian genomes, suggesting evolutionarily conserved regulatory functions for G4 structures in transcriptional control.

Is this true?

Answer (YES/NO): NO